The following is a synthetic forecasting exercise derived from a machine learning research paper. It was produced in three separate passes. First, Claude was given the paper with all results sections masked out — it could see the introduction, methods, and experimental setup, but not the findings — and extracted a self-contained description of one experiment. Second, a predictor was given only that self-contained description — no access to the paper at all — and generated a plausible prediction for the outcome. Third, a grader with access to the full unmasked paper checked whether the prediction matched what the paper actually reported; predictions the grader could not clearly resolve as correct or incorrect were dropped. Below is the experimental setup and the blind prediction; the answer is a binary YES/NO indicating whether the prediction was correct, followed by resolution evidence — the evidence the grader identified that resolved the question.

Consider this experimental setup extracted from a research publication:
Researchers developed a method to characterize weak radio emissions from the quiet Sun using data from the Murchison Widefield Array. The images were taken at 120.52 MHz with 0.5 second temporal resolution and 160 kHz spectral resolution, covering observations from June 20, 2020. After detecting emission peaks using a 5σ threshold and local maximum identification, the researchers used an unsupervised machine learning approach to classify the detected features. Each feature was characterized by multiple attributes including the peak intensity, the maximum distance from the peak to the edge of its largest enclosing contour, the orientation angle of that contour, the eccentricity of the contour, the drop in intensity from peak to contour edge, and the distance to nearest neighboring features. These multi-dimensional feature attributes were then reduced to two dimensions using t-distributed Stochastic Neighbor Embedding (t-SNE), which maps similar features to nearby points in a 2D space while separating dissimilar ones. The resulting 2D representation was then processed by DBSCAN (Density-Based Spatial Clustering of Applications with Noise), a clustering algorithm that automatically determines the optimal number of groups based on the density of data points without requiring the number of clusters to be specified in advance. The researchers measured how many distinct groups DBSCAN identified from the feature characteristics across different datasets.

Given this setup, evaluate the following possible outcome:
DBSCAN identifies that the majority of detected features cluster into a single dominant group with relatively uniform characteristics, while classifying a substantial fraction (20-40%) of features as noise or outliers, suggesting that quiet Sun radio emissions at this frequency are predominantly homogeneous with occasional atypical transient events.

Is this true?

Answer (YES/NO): NO